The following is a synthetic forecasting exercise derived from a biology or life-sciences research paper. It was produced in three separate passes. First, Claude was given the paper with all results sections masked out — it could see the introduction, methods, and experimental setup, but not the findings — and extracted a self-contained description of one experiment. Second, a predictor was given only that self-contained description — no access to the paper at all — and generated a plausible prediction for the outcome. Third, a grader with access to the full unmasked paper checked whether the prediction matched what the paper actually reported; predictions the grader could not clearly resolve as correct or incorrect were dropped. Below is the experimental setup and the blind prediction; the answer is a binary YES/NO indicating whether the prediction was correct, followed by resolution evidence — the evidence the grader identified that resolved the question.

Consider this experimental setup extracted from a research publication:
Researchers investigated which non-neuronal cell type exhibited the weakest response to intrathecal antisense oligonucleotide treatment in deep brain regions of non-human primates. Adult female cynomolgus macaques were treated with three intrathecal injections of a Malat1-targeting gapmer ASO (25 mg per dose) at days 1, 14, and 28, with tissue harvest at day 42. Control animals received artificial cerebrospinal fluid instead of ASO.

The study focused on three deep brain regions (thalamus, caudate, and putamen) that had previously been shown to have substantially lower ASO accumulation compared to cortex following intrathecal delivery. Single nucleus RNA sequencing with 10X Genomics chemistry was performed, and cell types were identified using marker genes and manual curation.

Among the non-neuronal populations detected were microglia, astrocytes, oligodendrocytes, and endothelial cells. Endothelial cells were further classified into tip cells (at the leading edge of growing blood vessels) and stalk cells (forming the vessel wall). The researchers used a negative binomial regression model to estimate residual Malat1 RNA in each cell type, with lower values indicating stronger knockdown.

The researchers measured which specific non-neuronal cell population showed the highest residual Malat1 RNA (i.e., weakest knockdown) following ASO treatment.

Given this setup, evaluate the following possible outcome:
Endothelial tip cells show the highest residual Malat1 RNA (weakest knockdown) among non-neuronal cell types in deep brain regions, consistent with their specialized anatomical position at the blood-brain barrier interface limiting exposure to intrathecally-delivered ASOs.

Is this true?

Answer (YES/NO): NO